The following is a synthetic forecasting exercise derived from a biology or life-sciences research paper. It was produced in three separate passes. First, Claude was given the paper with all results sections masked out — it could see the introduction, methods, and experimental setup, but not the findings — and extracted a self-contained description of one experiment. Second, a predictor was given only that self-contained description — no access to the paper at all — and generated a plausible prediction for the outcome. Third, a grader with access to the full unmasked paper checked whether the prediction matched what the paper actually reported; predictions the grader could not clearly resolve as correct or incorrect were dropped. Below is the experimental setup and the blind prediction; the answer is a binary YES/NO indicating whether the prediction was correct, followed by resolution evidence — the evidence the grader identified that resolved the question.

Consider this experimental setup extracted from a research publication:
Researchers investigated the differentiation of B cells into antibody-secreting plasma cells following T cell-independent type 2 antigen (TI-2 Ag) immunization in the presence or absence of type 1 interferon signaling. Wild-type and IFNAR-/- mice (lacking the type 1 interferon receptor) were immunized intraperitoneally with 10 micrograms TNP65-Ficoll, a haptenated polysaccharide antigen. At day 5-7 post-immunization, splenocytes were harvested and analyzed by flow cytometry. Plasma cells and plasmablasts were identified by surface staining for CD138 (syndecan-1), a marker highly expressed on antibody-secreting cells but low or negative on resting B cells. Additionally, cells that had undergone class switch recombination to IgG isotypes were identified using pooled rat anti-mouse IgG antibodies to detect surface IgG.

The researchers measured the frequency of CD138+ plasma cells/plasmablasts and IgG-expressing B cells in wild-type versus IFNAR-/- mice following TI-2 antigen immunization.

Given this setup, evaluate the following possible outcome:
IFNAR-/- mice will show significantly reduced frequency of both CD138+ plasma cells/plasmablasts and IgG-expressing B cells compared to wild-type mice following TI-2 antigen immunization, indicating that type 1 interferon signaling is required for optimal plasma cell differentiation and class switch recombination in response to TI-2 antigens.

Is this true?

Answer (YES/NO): YES